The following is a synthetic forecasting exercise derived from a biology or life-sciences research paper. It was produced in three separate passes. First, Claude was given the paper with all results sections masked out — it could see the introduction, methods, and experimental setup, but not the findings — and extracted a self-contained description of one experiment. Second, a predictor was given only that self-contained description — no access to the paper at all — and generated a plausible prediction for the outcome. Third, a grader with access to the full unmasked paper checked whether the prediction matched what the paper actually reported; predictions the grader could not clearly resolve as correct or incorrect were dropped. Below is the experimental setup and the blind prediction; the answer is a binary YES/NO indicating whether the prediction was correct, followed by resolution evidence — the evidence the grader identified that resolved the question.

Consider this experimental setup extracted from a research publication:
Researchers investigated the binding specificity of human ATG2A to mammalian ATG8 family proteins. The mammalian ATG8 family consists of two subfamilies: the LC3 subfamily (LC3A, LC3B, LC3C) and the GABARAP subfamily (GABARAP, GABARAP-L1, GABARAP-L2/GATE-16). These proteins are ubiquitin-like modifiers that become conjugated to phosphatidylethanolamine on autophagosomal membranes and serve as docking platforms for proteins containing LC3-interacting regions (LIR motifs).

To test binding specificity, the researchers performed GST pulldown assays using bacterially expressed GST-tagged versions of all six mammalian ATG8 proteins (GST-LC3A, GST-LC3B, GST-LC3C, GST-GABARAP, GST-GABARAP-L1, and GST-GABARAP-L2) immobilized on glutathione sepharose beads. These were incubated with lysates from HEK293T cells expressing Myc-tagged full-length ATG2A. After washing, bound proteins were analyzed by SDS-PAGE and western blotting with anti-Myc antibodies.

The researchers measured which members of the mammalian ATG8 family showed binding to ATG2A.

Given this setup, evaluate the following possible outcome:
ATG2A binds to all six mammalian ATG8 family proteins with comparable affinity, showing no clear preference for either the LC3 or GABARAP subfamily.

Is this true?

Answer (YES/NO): NO